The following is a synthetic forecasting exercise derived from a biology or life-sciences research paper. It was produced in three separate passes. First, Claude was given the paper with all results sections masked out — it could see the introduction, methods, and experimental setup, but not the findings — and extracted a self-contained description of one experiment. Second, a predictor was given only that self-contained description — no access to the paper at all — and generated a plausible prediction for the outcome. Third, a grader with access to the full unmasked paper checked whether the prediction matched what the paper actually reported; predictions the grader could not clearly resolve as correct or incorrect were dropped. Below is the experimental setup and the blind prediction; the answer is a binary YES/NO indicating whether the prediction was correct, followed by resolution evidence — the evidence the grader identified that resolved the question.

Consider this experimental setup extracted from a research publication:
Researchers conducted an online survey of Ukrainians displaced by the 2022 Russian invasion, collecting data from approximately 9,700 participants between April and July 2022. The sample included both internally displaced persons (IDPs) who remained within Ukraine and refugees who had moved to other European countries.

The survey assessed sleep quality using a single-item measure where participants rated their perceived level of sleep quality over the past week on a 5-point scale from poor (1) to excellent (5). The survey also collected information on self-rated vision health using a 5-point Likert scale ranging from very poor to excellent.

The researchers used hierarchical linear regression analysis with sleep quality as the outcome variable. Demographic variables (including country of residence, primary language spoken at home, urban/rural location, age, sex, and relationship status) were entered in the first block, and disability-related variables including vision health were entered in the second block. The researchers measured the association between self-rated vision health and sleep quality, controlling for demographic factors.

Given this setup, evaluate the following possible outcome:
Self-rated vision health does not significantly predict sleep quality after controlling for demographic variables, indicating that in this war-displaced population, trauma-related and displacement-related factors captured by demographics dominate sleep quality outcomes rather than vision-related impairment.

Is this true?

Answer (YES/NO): NO